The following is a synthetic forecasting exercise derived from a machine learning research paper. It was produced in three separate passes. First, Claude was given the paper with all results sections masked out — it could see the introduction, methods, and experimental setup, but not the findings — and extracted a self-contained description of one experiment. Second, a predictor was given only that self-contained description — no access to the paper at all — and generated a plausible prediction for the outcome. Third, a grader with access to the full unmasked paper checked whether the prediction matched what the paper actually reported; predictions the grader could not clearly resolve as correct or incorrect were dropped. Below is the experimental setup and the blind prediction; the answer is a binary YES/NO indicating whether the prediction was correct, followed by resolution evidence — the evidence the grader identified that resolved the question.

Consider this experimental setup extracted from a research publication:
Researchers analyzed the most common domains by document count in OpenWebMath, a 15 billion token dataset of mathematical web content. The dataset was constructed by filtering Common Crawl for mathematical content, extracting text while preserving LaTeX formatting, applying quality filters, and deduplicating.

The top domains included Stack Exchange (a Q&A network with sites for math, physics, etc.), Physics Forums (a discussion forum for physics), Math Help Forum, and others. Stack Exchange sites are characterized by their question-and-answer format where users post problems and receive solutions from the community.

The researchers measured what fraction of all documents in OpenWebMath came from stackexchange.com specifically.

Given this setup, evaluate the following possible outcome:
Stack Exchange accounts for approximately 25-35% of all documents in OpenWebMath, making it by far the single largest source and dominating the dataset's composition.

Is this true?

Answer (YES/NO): NO